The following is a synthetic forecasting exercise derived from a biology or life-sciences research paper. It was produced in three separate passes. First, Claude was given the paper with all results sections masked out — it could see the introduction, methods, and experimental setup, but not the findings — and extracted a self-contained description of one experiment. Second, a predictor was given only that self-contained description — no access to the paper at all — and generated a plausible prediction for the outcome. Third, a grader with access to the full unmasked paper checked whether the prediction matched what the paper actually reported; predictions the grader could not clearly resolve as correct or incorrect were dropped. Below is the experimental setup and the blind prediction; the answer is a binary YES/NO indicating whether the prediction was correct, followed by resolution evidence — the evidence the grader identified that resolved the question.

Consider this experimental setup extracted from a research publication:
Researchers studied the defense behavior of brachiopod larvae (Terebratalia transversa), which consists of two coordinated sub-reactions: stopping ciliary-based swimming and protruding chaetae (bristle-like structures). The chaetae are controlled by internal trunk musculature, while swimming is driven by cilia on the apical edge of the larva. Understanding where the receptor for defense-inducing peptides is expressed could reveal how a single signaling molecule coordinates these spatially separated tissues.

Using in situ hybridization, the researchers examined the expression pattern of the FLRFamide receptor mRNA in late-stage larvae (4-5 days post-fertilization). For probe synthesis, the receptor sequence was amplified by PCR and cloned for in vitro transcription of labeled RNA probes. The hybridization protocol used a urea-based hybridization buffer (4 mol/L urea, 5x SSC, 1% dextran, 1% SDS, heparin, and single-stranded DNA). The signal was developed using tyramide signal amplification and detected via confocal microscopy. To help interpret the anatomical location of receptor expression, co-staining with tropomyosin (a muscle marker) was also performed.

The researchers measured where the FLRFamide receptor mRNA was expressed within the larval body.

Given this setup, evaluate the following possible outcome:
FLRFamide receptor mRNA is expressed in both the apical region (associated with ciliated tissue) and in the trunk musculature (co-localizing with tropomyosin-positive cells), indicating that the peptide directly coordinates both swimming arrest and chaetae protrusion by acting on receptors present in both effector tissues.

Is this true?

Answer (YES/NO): YES